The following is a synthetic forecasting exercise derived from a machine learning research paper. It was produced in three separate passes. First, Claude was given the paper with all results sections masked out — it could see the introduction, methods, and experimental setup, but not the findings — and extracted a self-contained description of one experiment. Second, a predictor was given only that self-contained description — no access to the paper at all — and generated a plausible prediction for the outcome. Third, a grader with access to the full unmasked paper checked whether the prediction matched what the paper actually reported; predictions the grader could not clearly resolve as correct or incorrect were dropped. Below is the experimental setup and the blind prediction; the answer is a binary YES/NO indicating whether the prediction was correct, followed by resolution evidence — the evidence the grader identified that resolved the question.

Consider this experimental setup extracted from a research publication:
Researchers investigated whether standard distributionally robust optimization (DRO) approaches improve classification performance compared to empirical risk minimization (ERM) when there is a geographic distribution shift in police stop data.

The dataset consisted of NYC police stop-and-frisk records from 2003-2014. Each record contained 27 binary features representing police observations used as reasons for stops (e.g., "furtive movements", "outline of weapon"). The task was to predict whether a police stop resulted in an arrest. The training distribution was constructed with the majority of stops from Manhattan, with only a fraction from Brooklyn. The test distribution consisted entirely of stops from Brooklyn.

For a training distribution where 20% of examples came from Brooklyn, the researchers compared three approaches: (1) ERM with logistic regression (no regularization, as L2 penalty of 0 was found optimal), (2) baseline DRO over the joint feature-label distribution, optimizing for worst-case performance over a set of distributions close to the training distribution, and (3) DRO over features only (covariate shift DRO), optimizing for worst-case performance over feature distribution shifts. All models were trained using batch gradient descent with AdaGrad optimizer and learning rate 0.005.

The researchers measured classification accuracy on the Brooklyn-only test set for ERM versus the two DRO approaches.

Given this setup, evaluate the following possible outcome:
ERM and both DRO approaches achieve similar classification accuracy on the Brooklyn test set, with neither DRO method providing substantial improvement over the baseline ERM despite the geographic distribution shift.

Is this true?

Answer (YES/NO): NO